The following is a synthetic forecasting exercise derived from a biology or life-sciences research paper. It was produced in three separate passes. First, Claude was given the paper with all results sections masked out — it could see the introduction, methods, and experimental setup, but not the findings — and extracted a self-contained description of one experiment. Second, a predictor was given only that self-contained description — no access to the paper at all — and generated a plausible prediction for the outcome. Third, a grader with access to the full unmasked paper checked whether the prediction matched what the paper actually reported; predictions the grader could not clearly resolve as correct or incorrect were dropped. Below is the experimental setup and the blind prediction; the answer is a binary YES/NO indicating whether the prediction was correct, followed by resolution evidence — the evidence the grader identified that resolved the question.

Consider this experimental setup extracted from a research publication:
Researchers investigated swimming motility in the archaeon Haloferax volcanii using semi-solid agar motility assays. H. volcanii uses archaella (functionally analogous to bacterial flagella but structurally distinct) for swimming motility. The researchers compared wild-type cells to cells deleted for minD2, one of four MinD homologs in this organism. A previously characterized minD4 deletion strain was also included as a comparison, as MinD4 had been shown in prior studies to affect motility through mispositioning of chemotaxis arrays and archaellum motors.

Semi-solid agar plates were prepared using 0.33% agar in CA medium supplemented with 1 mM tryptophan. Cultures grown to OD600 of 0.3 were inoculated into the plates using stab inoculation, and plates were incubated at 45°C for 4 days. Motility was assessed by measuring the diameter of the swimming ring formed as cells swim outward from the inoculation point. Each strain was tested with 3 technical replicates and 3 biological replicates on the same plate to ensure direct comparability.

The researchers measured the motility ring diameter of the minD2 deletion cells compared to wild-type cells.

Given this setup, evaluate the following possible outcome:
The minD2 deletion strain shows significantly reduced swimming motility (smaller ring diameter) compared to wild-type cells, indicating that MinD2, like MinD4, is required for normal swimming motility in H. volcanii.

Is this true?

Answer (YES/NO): YES